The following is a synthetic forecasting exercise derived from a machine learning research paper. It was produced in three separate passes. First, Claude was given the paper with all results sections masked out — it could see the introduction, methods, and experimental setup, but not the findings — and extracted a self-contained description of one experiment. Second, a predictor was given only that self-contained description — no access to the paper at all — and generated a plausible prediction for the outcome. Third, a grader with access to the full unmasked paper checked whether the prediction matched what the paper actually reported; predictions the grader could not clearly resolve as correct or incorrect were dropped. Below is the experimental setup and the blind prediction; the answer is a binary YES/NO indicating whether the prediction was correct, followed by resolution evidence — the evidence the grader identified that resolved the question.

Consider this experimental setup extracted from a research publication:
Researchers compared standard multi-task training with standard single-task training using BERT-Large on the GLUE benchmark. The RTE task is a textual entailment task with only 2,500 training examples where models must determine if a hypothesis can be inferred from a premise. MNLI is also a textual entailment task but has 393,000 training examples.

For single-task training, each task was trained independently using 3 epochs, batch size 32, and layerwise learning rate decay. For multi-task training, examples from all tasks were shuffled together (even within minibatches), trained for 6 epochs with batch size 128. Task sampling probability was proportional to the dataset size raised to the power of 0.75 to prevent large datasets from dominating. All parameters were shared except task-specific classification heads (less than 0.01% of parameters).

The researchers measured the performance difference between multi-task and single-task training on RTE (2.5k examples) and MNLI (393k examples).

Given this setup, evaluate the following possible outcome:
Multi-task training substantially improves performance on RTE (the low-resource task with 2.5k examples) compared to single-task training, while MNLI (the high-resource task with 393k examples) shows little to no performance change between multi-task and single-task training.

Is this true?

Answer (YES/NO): YES